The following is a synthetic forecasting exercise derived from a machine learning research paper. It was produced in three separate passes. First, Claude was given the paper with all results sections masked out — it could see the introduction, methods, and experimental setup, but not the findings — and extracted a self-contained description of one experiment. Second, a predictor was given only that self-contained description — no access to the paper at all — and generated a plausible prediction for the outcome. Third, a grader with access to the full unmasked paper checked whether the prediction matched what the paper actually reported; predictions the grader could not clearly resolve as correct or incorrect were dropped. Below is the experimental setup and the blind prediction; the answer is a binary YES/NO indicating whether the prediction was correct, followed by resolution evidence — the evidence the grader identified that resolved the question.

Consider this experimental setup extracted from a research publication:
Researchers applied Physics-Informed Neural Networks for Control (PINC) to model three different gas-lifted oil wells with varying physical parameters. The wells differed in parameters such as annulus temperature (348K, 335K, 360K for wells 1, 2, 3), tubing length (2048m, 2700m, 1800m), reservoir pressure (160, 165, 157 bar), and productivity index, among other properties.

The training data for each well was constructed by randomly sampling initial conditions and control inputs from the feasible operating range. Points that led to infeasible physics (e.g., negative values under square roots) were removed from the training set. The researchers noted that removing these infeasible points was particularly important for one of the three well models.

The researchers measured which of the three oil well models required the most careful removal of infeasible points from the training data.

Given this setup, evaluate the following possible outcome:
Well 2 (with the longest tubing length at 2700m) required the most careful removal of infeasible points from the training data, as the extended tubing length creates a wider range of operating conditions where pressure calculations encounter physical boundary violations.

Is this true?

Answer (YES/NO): YES